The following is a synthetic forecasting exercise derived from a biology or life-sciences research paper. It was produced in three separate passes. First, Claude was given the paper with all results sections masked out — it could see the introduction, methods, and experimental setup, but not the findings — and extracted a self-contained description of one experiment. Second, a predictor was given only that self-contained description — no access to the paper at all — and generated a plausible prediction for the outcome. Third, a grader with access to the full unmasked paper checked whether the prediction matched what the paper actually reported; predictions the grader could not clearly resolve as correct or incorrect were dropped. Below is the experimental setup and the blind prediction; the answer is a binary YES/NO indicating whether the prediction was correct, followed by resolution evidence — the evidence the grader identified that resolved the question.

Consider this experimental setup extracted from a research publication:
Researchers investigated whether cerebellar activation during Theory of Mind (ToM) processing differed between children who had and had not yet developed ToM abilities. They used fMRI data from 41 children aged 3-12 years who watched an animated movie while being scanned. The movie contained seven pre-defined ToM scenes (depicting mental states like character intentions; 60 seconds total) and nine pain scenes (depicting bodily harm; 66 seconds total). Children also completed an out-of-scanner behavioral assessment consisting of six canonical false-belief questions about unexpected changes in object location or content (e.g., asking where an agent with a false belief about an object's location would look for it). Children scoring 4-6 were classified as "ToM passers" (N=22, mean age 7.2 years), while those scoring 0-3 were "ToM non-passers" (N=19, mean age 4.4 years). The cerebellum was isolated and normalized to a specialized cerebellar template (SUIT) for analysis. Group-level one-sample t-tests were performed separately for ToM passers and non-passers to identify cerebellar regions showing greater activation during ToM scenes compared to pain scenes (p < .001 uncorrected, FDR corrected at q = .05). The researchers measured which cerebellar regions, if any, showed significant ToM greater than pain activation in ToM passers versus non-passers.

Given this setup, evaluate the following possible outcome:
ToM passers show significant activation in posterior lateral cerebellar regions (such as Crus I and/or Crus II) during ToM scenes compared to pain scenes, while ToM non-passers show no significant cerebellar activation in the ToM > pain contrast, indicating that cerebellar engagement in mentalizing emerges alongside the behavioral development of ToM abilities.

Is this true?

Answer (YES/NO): NO